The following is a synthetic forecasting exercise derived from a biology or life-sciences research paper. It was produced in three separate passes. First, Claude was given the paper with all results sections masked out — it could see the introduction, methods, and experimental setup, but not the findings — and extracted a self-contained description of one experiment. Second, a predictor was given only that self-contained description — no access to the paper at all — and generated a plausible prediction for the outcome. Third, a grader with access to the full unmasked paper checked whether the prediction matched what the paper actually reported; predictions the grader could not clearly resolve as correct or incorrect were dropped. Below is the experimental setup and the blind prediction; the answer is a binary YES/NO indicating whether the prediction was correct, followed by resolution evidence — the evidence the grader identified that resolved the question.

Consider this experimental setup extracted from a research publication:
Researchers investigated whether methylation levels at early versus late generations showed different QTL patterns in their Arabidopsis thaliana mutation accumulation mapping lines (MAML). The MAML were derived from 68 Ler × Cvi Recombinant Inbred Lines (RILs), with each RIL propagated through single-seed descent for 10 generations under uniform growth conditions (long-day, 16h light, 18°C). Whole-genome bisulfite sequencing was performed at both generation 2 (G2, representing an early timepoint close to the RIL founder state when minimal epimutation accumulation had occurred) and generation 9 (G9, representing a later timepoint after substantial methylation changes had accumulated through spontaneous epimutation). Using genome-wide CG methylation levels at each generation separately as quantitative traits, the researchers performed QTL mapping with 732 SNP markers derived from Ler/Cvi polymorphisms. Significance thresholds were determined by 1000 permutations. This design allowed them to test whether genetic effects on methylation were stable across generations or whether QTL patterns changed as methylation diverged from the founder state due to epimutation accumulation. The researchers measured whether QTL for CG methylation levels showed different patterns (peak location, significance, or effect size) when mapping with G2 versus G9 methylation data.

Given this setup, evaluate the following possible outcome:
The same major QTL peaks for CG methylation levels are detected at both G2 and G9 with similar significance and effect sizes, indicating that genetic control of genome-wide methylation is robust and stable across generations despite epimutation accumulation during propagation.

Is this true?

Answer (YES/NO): YES